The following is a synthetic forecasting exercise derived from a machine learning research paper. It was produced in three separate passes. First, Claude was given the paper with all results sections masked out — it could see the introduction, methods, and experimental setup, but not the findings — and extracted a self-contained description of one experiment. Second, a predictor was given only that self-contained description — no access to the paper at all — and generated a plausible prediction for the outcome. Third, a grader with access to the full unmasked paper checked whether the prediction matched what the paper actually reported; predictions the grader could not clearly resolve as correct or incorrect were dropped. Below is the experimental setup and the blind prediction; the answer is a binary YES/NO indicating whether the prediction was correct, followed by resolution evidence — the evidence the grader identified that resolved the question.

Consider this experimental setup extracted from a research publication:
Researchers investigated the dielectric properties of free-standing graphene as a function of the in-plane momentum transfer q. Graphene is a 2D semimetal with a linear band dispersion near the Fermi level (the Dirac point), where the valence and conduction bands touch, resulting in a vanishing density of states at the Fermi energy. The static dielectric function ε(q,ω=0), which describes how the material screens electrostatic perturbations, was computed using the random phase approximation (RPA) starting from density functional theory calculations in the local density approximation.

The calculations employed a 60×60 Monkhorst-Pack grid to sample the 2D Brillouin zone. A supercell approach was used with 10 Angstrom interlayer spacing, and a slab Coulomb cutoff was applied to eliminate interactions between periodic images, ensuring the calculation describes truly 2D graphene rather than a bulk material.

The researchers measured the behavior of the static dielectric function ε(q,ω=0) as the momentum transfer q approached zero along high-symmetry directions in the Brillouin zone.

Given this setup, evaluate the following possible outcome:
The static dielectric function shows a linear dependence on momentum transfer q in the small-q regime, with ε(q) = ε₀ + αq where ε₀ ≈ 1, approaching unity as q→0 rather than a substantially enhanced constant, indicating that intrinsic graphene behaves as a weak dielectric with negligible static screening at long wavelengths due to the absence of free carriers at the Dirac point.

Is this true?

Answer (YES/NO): NO